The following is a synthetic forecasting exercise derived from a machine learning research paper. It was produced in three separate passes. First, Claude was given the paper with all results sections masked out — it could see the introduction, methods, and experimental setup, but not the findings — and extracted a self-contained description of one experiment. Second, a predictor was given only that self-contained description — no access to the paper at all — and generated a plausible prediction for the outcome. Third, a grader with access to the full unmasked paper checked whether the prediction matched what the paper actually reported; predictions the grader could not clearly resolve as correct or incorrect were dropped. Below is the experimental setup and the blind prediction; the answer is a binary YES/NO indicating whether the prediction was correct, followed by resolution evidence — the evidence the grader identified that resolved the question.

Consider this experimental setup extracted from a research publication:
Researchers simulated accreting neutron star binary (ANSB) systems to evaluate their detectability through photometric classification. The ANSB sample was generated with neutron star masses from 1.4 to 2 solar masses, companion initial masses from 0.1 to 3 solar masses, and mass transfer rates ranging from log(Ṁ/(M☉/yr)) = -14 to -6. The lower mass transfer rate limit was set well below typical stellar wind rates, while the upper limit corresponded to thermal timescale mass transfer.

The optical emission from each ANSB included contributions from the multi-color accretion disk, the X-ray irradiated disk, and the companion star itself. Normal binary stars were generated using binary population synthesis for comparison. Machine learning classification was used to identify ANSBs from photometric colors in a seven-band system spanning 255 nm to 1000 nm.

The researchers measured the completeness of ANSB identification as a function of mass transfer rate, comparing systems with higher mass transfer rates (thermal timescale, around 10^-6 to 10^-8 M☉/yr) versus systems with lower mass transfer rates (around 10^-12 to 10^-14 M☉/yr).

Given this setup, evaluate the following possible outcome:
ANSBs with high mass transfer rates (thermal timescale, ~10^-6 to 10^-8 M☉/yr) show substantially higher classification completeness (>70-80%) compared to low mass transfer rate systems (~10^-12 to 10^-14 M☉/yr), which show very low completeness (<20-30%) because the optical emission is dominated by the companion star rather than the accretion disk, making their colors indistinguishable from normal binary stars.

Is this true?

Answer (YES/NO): YES